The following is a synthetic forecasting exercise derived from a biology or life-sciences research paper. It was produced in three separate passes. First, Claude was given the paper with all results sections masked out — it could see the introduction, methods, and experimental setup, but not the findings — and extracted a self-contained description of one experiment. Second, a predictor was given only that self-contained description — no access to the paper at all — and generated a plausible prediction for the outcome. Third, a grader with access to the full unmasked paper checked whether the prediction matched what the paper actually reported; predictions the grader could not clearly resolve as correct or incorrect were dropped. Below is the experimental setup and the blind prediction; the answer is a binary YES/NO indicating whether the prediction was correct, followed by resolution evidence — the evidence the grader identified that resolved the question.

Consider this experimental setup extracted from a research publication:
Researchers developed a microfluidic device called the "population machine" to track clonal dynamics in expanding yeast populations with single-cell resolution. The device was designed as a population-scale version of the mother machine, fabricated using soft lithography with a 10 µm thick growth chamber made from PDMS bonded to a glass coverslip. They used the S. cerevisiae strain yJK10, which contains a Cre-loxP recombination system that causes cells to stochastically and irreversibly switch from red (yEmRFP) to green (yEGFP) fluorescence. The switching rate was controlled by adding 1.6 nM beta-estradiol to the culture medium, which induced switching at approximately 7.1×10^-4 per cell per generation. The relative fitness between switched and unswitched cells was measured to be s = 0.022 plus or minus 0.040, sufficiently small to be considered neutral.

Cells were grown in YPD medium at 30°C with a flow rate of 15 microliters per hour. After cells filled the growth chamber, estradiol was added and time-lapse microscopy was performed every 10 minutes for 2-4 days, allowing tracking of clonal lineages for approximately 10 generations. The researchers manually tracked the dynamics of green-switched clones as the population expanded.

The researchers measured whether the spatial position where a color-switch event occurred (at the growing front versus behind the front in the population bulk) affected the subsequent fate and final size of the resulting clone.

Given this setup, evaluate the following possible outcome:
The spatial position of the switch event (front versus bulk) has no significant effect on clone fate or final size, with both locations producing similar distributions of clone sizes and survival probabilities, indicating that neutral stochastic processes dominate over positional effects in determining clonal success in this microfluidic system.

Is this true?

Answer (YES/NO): NO